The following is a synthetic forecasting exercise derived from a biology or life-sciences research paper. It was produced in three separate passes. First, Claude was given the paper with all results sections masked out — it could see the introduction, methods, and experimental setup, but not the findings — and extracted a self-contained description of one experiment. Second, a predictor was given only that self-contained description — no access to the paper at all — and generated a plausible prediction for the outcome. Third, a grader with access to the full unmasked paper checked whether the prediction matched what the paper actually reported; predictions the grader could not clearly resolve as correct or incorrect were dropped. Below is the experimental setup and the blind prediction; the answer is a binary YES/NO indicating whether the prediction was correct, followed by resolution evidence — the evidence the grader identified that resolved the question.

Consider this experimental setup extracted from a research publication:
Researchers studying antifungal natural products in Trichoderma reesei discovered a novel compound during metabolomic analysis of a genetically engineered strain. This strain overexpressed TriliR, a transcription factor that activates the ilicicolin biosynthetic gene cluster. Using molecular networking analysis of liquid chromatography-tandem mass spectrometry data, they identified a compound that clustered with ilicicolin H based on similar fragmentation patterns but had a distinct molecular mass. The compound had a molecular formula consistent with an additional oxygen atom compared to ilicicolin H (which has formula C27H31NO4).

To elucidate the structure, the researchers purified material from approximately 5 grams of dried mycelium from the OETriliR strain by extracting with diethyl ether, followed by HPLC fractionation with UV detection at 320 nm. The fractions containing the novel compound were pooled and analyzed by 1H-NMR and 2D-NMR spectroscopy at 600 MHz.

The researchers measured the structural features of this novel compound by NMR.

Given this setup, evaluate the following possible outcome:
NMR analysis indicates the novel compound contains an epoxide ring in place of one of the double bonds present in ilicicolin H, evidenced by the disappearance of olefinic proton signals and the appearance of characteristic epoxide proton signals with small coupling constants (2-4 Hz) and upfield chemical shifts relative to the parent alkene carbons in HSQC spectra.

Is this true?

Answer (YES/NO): NO